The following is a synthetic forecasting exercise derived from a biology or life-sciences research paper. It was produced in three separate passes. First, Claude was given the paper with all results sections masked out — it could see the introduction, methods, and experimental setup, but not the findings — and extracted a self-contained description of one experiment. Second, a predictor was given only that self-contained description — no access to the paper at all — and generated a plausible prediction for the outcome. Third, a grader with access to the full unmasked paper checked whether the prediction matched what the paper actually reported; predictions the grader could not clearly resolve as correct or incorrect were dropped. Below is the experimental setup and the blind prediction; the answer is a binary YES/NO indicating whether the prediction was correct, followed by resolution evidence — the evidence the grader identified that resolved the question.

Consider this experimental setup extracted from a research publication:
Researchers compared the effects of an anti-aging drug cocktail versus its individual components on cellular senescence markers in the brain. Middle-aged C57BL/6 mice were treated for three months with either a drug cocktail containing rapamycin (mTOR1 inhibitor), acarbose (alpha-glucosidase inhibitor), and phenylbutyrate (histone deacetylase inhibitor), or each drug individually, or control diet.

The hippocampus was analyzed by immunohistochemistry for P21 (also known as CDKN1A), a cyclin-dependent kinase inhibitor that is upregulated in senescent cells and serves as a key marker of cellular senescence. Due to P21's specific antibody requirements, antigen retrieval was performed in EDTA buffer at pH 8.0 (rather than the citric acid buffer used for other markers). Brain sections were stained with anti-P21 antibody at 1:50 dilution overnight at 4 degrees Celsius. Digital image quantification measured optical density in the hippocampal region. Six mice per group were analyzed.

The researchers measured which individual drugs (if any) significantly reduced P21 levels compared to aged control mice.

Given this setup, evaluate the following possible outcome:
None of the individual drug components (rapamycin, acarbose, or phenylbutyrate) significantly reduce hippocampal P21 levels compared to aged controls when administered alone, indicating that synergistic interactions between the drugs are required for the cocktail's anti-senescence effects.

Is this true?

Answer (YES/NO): YES